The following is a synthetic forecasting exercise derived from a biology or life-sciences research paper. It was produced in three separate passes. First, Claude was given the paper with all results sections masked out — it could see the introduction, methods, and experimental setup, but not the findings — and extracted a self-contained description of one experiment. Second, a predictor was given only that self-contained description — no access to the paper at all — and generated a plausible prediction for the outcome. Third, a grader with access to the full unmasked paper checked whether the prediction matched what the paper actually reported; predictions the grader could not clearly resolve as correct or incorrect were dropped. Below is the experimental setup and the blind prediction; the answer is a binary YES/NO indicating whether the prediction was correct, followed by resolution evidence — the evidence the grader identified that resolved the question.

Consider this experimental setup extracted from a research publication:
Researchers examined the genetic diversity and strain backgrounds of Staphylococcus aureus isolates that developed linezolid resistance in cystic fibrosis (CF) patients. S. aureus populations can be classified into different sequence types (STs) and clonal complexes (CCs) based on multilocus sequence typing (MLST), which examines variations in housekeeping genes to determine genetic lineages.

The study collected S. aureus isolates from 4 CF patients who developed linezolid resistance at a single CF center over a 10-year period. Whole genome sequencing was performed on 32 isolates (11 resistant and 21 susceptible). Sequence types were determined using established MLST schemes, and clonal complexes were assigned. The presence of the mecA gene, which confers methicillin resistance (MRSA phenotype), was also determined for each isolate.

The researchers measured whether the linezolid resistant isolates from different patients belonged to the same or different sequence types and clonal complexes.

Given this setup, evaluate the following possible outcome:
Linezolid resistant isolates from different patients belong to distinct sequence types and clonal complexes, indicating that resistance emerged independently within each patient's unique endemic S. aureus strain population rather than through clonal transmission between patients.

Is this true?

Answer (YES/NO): NO